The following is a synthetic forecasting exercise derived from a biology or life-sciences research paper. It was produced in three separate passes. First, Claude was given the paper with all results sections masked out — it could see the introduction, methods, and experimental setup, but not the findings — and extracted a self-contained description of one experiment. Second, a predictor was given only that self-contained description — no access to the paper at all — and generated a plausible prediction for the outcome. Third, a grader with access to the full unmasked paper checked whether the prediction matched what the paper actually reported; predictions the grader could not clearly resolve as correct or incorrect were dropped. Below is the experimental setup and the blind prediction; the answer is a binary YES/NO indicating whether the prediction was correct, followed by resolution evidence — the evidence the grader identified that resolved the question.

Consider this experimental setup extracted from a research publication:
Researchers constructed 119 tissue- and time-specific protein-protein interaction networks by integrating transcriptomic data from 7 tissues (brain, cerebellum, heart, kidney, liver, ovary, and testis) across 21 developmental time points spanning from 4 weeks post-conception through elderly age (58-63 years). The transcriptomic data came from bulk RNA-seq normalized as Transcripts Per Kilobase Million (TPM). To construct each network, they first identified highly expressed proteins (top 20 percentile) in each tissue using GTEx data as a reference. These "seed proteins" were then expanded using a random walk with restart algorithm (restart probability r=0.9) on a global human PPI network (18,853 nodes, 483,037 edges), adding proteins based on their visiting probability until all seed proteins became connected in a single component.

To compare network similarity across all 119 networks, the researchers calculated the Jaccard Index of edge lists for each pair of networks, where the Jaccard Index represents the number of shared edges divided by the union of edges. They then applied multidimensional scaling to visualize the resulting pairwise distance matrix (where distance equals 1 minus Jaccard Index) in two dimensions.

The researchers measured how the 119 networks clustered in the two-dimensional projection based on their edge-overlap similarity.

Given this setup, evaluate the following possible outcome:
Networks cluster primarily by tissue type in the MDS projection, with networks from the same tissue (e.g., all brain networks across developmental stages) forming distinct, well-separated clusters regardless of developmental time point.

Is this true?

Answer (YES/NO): YES